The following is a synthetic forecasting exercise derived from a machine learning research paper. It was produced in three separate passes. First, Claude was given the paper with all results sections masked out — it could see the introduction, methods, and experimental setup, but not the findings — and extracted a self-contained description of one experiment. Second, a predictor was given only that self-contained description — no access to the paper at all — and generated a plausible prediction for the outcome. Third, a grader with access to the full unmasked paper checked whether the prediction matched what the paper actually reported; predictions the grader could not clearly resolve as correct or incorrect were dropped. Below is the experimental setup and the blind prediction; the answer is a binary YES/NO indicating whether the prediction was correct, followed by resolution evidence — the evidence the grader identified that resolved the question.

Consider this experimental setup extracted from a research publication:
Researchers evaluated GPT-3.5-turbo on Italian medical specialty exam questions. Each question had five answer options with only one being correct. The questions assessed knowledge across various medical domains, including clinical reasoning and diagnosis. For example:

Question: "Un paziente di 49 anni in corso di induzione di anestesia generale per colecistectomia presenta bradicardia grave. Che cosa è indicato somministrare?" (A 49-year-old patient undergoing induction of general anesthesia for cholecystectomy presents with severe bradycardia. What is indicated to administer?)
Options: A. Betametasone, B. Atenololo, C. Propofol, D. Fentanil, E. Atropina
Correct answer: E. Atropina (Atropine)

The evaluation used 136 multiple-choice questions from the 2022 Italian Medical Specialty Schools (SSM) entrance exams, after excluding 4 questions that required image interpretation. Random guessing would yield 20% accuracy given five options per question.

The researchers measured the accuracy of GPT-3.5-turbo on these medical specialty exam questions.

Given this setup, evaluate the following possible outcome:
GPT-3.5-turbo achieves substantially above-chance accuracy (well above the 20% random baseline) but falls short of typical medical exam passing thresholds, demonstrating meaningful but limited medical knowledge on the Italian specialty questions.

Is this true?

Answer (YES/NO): NO